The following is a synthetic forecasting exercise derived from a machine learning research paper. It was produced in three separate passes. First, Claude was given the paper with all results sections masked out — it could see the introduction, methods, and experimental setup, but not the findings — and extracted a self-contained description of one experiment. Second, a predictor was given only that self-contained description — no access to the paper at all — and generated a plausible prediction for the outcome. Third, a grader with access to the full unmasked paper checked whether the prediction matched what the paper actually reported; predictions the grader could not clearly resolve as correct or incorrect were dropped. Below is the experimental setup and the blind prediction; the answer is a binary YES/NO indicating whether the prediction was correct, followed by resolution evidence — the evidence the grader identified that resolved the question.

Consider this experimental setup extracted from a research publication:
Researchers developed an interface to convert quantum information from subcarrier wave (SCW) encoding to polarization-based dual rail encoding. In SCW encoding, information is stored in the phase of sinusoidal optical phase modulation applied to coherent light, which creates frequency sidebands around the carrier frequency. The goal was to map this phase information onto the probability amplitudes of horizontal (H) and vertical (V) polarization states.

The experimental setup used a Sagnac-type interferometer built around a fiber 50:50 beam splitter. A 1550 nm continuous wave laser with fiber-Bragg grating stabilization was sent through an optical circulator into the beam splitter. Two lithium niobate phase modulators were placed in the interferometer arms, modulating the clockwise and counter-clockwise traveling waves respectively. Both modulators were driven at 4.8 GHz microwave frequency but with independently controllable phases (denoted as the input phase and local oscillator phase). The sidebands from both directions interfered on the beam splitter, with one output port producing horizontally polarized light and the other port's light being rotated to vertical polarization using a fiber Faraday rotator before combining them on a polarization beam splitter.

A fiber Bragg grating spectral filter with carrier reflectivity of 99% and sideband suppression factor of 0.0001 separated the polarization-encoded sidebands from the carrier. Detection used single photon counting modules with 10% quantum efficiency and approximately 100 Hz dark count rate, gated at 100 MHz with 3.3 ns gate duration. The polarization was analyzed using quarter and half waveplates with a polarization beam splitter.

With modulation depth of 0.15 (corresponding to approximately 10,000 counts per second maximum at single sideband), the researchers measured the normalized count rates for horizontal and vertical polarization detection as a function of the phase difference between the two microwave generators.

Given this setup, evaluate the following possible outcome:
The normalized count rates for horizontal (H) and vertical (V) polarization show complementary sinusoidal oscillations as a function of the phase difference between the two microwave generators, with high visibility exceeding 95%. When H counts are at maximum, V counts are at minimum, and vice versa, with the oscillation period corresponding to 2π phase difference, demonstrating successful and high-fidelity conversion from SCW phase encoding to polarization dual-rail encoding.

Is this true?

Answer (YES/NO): NO